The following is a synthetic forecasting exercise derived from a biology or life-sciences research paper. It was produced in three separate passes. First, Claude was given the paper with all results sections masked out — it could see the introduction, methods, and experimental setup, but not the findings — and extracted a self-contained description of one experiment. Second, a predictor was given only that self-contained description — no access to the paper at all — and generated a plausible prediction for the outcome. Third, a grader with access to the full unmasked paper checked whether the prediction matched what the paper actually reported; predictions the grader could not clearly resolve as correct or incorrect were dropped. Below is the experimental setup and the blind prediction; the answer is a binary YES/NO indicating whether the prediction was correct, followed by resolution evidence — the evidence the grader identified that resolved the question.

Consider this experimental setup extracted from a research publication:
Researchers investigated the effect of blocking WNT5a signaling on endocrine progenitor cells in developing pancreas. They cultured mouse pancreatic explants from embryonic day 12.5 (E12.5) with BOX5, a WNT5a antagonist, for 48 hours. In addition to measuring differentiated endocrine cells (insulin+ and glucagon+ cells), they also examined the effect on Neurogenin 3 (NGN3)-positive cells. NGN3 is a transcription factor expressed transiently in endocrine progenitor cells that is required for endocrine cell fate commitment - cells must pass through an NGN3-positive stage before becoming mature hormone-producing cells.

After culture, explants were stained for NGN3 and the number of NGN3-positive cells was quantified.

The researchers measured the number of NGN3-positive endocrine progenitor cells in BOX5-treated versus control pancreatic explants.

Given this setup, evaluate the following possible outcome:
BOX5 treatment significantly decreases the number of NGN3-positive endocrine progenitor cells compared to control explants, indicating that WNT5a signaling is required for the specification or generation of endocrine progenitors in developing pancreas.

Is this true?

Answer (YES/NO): YES